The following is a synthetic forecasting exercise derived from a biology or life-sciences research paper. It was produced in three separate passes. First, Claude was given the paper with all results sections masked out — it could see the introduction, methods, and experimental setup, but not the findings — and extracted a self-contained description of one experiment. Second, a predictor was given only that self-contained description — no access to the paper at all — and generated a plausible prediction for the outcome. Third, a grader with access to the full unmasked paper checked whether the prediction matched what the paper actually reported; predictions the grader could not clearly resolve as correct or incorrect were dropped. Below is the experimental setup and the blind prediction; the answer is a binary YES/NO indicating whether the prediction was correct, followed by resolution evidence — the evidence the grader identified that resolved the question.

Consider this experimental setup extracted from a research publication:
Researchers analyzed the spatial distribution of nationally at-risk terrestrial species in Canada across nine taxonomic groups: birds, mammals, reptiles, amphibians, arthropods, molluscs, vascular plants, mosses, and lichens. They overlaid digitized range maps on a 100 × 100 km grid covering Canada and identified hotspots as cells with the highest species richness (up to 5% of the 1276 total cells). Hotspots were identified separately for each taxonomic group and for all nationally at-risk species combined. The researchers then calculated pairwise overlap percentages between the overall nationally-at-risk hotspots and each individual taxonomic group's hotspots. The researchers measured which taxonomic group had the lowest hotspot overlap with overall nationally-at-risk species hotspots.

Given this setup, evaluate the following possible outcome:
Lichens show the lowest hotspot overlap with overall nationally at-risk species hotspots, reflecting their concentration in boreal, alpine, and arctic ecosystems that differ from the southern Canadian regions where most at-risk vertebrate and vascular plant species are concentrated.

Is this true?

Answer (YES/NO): NO